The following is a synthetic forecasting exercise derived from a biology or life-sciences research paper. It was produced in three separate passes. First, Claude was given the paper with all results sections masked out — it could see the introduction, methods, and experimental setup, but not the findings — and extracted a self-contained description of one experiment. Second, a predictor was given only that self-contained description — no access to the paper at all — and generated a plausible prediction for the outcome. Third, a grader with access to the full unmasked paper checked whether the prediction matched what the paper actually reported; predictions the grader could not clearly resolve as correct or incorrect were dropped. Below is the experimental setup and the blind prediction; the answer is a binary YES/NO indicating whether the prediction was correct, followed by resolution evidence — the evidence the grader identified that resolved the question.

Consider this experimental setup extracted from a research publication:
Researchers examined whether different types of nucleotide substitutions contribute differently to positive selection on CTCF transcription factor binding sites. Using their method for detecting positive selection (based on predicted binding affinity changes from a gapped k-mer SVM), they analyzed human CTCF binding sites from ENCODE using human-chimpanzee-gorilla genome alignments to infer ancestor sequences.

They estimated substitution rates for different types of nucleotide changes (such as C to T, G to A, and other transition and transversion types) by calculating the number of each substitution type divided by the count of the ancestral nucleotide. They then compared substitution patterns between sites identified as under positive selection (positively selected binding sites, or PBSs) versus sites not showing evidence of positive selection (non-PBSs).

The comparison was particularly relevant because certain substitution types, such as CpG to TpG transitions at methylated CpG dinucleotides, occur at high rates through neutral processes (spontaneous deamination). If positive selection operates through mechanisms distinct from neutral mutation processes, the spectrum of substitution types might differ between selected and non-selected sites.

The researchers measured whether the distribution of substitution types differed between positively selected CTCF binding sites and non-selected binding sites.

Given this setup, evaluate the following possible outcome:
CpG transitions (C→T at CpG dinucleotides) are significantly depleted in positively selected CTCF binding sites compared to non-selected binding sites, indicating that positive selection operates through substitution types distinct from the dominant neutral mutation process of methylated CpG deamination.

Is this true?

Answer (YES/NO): NO